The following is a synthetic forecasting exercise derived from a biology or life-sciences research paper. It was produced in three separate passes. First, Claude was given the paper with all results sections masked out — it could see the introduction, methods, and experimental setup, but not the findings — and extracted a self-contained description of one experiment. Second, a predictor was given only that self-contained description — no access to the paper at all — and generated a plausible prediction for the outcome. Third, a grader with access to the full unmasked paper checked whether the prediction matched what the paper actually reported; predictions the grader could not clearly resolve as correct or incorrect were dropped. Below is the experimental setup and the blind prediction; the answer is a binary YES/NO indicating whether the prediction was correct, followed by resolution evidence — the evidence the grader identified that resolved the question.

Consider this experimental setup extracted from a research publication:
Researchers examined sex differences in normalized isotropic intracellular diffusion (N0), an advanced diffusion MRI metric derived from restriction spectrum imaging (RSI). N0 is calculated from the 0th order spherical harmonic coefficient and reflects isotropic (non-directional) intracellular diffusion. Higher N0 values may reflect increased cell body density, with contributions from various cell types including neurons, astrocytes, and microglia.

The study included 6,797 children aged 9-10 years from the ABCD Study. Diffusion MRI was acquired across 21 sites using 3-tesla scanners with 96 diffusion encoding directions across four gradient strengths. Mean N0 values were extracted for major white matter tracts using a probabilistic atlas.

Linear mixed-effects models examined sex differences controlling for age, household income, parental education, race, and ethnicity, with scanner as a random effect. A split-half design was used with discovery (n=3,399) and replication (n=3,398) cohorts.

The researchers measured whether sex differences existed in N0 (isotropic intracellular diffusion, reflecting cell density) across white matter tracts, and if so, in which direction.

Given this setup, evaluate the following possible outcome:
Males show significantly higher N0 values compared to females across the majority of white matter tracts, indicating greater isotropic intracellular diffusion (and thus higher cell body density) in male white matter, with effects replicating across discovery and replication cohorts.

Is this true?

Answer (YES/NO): NO